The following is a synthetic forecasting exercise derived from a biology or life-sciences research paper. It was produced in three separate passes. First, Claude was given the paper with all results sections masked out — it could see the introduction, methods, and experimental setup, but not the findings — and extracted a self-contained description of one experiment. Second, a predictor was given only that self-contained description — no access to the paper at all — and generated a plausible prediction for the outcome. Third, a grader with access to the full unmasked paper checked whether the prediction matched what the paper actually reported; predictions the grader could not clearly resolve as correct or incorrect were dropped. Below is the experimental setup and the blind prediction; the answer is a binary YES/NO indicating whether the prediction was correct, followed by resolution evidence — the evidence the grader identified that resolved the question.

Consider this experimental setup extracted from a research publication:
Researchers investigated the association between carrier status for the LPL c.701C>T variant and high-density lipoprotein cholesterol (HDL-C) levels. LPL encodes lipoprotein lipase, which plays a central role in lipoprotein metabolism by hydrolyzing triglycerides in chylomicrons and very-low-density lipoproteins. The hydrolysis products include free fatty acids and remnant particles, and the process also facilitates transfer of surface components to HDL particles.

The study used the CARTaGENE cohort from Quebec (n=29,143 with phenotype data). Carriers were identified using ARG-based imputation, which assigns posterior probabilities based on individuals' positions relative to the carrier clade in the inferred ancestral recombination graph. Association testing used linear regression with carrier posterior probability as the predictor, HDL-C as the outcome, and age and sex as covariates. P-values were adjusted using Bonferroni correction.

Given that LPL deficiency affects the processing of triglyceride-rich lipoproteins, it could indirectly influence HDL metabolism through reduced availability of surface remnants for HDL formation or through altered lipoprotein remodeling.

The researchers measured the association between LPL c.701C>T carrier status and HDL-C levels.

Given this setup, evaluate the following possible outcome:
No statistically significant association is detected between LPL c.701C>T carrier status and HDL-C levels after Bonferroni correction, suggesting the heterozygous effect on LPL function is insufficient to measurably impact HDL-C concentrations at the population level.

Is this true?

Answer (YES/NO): NO